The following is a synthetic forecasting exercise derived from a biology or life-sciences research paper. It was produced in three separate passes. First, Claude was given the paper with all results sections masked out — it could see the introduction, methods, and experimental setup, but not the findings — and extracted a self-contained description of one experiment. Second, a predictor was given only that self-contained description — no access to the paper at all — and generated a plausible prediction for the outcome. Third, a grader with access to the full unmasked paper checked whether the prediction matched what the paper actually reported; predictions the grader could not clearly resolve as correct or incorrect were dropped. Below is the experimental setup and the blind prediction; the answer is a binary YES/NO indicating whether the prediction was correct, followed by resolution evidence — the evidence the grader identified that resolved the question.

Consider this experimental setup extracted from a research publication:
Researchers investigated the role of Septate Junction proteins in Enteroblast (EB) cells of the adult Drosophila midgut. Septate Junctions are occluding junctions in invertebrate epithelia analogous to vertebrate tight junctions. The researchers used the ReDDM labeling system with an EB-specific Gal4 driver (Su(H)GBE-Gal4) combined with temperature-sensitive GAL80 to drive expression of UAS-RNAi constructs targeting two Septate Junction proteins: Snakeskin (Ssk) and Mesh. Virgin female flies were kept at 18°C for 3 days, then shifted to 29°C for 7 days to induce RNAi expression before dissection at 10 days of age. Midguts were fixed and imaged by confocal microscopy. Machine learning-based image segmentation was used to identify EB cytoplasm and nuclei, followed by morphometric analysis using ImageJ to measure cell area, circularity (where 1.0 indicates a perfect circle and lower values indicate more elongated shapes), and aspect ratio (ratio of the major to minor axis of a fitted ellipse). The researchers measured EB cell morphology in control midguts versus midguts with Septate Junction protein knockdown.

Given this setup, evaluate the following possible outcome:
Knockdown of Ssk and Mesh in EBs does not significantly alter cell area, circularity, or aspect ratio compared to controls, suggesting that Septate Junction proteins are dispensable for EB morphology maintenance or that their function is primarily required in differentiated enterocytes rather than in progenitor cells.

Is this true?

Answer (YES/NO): NO